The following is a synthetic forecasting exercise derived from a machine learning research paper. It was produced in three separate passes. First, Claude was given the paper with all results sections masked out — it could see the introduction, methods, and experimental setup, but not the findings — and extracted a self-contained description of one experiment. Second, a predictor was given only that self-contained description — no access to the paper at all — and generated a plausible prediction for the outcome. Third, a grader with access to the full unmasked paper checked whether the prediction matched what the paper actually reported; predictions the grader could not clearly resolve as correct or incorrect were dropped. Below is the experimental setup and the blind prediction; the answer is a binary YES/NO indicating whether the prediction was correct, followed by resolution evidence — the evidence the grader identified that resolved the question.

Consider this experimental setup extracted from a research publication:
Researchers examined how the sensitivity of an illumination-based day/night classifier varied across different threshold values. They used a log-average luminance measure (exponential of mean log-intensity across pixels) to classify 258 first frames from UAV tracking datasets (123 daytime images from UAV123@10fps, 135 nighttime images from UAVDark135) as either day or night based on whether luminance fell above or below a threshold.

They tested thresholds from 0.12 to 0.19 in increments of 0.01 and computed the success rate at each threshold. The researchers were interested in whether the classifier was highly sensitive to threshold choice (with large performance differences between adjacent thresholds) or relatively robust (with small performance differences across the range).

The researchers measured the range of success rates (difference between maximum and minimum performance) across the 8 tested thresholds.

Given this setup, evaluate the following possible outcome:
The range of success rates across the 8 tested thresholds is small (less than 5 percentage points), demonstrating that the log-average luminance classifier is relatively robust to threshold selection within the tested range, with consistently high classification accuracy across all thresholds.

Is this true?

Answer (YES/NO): YES